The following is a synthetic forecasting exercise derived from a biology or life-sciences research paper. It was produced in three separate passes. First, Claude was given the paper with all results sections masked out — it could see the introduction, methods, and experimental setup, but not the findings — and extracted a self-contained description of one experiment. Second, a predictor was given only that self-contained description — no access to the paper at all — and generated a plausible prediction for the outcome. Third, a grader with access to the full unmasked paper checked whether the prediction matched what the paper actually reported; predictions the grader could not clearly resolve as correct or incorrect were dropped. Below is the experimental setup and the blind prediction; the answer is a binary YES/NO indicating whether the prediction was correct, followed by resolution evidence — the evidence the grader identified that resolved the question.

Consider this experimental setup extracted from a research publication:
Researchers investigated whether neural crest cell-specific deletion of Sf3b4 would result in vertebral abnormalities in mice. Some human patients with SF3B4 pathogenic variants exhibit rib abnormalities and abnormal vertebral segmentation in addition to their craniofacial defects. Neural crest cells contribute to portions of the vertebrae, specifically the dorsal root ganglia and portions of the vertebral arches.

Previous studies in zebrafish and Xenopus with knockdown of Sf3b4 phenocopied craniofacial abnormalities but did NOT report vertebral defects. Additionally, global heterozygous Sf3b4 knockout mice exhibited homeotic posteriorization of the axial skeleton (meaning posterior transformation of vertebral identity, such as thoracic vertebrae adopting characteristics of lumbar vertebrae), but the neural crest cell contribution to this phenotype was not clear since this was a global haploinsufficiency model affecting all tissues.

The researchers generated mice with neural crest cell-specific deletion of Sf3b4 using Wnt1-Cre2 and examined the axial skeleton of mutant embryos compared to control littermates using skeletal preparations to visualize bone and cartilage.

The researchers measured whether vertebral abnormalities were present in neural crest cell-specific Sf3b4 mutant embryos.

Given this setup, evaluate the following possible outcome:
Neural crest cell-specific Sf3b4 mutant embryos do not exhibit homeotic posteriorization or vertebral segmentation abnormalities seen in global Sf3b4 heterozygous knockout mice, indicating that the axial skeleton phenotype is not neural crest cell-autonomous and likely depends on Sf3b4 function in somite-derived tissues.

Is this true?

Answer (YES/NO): NO